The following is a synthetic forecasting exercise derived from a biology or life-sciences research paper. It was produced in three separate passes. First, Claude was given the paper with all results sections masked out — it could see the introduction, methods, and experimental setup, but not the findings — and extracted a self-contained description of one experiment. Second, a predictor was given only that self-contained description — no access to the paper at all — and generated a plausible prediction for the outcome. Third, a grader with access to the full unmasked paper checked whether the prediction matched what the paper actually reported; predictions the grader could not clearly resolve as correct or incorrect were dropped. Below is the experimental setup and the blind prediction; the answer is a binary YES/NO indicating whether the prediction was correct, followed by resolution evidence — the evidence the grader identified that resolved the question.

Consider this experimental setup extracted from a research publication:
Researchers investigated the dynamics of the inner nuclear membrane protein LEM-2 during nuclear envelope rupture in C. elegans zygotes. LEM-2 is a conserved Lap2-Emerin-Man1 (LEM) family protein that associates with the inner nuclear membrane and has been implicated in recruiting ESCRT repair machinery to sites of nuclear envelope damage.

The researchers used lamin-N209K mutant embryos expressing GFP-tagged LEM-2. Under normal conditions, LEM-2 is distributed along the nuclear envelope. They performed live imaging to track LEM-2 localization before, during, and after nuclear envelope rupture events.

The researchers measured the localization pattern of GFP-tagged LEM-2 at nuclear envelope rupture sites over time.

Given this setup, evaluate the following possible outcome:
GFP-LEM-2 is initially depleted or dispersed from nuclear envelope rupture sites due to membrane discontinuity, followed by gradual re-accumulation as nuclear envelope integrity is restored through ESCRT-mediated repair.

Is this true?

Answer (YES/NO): NO